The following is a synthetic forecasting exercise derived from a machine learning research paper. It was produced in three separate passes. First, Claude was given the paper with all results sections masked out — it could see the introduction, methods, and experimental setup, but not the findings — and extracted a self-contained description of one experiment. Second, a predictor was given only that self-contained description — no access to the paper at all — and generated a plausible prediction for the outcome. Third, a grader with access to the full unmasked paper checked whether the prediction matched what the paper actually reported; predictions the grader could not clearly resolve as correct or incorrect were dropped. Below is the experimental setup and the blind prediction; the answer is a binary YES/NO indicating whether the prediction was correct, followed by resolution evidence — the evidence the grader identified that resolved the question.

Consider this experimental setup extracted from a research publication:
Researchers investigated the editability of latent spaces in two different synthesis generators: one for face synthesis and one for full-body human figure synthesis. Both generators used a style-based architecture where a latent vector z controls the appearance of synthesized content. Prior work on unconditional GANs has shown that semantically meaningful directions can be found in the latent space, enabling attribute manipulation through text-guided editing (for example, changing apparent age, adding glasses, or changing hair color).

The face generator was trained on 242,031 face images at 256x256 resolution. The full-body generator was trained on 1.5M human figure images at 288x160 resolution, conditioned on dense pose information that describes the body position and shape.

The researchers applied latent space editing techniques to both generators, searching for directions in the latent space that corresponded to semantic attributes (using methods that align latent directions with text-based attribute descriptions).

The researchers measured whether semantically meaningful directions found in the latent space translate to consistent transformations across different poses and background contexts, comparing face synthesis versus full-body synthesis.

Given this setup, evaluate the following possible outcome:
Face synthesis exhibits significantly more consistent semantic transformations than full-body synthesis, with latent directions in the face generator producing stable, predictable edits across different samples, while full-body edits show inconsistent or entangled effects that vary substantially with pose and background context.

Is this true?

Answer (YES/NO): YES